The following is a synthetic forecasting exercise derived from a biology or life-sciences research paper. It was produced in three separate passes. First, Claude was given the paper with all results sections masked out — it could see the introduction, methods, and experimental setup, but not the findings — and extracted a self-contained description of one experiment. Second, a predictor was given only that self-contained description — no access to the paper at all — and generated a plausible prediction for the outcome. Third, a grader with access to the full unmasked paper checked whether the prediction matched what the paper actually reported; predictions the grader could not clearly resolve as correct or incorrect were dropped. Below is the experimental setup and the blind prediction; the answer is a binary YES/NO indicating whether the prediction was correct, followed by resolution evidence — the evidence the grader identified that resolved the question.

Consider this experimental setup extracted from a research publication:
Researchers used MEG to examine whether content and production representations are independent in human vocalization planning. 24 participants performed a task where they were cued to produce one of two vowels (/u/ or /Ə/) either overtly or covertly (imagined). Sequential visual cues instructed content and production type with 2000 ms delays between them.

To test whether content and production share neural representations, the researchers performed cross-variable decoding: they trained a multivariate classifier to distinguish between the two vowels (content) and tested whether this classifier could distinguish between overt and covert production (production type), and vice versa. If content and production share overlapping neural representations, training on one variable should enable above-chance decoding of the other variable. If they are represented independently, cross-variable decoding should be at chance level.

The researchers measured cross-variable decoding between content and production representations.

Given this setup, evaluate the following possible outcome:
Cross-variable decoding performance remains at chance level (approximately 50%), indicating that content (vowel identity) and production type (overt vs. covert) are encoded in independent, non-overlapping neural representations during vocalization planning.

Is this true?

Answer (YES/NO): NO